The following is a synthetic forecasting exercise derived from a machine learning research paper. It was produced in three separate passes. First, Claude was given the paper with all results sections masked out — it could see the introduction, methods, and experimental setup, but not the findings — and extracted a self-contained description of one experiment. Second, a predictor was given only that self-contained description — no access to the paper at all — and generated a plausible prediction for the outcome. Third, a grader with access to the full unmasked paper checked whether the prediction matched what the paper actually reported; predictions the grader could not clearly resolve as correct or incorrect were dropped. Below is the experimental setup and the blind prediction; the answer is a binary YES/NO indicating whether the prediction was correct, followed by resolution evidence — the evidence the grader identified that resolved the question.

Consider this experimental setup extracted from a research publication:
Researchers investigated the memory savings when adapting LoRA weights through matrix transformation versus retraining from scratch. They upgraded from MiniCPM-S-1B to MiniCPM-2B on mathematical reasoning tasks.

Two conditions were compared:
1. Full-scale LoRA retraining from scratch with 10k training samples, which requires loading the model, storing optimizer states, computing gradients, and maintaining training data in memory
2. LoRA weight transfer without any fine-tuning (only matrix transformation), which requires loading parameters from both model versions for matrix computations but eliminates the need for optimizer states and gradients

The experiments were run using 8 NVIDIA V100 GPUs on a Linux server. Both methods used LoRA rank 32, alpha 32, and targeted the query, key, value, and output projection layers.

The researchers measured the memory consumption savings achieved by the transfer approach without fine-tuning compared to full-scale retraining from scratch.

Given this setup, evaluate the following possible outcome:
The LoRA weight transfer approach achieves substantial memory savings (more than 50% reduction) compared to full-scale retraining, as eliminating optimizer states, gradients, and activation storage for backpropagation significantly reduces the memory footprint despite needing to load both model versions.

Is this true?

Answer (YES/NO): NO